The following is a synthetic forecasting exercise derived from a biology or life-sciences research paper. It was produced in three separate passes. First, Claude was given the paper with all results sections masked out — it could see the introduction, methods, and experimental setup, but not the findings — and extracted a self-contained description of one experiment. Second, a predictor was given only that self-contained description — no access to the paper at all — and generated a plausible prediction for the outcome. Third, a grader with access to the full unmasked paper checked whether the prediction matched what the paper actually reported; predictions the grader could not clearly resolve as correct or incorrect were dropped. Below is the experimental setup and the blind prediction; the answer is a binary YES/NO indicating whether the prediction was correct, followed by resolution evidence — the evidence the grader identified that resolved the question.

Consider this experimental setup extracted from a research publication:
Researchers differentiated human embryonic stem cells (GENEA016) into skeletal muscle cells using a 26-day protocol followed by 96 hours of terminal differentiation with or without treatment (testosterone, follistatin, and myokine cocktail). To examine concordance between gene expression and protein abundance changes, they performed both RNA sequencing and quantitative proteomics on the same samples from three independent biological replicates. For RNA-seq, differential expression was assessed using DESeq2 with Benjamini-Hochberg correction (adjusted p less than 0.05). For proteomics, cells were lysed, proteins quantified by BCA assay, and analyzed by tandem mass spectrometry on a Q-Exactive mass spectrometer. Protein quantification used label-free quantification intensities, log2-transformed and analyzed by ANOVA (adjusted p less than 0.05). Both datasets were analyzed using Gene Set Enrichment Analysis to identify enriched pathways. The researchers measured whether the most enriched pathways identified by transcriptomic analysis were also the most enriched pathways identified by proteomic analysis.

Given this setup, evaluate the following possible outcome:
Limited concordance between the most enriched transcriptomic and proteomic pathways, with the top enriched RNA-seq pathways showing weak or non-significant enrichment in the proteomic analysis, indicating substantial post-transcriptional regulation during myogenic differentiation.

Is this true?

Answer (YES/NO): NO